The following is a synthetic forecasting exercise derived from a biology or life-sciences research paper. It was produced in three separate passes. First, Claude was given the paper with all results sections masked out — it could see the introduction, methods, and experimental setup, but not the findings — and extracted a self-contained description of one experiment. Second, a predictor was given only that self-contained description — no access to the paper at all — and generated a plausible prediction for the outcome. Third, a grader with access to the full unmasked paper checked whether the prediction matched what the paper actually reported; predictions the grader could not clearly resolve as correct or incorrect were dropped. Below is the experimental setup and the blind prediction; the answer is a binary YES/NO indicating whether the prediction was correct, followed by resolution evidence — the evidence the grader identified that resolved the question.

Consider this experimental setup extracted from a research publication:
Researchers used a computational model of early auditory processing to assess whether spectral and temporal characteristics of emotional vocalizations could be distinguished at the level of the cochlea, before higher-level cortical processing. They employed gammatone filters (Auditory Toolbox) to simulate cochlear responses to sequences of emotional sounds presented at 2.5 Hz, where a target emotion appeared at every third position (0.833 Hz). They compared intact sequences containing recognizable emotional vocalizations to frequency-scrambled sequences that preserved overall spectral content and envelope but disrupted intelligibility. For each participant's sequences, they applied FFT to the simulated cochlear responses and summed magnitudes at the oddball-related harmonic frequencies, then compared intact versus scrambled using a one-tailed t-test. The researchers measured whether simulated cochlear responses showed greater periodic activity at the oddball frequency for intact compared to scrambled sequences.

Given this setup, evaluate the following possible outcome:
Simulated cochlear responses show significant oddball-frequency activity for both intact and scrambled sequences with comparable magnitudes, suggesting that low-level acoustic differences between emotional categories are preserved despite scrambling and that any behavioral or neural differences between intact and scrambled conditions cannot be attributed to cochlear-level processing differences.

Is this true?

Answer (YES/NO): NO